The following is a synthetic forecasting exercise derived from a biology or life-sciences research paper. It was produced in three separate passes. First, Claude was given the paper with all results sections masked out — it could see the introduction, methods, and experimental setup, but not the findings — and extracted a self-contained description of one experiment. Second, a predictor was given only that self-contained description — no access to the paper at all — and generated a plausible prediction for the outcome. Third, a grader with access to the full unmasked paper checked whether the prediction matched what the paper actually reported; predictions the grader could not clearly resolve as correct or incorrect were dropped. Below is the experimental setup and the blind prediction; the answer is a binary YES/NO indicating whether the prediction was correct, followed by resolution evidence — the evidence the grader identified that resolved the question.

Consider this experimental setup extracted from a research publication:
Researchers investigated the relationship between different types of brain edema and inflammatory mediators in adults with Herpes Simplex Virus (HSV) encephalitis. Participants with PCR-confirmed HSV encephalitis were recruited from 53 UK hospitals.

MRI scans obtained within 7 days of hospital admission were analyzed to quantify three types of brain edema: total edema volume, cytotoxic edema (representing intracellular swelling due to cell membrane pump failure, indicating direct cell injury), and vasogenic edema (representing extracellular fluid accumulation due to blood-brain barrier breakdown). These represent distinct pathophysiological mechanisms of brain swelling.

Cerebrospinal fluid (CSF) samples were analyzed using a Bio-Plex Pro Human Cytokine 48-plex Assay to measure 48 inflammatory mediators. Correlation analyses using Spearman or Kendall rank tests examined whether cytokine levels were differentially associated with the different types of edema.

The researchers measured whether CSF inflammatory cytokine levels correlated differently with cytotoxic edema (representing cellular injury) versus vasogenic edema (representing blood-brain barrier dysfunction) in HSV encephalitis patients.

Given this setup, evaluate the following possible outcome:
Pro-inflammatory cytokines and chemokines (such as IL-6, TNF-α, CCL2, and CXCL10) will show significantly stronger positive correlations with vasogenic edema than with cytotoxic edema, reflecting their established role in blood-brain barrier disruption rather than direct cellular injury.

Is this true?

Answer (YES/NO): NO